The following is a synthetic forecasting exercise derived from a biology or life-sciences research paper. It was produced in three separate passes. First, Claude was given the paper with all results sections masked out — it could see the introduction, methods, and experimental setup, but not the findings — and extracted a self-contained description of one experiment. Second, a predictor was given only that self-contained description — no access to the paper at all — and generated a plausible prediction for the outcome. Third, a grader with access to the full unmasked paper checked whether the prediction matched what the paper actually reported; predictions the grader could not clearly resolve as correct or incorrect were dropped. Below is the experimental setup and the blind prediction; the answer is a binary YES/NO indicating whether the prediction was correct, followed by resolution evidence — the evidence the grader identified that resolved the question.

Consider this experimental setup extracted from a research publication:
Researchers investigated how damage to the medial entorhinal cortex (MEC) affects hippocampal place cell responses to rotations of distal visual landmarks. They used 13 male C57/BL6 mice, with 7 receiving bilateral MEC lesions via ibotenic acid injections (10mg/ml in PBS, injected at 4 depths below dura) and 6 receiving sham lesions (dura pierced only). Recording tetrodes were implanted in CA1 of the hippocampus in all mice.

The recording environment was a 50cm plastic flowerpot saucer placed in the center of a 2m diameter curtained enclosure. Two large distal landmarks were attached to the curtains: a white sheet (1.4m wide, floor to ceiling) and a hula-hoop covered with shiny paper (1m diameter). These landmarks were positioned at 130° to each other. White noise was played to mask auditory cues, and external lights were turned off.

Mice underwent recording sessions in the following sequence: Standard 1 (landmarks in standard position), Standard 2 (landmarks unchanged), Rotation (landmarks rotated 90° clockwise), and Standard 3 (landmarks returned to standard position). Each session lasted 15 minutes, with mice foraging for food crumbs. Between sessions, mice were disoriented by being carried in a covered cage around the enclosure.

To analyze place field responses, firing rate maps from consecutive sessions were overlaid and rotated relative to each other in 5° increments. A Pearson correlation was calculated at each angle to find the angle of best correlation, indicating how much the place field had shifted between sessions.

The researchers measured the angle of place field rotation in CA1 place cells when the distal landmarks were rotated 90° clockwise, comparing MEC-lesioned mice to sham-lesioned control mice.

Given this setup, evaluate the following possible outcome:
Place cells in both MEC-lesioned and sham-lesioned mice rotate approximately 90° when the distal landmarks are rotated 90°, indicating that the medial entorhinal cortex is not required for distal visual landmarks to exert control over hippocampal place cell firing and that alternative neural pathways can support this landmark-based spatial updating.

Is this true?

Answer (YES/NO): NO